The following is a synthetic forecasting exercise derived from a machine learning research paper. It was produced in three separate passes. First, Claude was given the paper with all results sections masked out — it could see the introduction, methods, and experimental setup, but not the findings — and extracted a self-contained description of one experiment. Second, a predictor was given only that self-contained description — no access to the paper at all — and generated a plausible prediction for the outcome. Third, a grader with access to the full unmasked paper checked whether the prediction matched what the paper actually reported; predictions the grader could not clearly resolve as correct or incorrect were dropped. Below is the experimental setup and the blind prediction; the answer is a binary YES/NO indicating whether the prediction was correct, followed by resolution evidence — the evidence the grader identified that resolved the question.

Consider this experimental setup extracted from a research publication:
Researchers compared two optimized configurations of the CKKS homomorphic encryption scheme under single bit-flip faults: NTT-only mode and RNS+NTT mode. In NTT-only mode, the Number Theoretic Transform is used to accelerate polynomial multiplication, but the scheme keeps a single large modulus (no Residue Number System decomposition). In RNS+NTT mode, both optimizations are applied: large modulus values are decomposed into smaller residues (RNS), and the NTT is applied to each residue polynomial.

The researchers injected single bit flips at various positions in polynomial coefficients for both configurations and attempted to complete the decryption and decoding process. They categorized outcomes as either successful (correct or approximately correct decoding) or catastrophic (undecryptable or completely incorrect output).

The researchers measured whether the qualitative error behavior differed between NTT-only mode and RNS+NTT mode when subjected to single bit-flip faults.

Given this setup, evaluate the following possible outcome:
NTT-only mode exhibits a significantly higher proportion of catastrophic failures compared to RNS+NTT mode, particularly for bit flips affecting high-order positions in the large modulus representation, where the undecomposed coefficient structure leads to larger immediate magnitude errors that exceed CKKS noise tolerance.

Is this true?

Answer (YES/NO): NO